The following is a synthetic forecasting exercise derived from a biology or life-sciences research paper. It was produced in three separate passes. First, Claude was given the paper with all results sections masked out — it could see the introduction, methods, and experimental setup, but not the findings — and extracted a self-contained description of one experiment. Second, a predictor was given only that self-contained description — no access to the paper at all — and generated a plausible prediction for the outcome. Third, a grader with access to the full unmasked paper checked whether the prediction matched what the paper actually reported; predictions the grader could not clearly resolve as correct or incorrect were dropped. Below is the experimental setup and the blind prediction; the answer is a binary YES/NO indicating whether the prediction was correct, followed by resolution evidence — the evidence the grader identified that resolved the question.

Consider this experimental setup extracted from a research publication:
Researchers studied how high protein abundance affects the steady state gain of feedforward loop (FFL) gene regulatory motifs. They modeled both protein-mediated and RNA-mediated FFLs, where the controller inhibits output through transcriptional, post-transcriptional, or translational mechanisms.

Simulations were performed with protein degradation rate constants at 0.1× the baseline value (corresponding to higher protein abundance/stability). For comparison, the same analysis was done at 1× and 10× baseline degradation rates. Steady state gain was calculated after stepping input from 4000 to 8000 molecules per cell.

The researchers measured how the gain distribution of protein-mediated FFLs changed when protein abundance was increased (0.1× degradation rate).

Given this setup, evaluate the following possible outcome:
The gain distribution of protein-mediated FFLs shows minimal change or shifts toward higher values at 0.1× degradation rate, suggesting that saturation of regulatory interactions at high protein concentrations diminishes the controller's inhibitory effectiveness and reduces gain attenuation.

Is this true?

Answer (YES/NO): NO